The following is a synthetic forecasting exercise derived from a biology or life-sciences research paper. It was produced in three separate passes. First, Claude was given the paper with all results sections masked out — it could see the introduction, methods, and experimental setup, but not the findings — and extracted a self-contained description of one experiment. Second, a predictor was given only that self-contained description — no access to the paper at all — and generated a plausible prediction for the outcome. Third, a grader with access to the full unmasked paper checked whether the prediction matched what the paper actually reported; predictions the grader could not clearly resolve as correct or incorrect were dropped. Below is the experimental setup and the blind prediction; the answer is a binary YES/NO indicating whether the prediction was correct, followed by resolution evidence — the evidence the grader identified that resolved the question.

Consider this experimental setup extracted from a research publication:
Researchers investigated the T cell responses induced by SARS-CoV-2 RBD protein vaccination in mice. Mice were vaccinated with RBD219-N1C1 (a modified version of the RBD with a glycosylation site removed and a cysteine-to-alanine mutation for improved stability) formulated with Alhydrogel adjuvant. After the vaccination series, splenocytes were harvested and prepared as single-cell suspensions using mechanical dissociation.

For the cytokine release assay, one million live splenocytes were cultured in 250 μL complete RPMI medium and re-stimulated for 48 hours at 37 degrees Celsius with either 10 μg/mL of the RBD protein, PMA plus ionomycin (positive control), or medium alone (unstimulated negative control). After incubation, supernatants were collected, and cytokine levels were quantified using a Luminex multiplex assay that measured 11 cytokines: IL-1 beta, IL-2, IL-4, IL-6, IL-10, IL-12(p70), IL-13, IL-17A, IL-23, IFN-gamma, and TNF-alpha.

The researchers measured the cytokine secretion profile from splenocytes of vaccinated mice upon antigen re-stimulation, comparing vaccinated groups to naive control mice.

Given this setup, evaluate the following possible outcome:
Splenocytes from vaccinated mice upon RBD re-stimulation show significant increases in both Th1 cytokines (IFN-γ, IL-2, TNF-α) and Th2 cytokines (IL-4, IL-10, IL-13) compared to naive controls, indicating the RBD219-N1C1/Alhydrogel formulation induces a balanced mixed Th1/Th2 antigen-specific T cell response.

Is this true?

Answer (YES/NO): NO